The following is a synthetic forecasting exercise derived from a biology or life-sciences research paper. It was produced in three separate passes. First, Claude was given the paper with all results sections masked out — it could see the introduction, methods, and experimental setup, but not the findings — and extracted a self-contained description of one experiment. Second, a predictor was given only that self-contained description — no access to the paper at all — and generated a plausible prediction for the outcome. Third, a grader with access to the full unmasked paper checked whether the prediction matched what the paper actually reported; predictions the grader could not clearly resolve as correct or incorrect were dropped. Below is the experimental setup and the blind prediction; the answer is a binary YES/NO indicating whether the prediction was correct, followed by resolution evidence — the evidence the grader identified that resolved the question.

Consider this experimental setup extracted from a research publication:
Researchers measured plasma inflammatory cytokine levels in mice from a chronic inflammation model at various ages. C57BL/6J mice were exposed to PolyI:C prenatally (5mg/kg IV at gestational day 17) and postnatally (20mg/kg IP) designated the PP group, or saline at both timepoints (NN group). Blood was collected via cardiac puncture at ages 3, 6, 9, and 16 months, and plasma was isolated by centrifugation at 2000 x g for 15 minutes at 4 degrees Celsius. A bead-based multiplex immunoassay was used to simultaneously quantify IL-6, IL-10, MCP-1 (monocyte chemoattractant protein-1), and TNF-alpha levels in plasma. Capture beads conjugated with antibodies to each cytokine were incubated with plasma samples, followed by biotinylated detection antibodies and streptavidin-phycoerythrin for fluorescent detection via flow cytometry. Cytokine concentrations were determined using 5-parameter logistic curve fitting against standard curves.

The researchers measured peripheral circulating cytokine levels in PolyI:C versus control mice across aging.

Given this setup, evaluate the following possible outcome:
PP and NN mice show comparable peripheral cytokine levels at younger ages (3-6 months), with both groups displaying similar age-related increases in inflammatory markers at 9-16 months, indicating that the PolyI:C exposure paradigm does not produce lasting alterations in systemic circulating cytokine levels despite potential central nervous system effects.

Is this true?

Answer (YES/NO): NO